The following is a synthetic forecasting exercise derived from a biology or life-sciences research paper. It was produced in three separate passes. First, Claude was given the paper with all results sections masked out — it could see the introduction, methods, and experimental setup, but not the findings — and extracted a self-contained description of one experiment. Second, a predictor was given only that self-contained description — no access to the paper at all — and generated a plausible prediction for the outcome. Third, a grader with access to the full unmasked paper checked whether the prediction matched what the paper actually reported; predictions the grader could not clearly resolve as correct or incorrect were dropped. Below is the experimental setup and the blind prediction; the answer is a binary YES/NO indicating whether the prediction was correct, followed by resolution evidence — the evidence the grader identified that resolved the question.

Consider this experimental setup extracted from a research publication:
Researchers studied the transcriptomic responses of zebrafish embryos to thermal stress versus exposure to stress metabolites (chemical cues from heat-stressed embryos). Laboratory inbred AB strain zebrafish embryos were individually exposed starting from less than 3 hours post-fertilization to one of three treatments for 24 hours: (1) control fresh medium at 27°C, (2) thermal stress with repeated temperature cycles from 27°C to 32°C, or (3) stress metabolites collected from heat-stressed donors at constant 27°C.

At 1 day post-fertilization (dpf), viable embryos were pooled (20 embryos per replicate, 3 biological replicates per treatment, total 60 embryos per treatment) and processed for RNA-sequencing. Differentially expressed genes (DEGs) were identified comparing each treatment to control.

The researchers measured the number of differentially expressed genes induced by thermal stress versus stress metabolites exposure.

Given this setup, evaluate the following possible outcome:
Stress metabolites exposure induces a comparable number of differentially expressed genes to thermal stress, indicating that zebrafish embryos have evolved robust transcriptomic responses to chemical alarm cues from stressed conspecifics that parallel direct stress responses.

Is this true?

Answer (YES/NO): NO